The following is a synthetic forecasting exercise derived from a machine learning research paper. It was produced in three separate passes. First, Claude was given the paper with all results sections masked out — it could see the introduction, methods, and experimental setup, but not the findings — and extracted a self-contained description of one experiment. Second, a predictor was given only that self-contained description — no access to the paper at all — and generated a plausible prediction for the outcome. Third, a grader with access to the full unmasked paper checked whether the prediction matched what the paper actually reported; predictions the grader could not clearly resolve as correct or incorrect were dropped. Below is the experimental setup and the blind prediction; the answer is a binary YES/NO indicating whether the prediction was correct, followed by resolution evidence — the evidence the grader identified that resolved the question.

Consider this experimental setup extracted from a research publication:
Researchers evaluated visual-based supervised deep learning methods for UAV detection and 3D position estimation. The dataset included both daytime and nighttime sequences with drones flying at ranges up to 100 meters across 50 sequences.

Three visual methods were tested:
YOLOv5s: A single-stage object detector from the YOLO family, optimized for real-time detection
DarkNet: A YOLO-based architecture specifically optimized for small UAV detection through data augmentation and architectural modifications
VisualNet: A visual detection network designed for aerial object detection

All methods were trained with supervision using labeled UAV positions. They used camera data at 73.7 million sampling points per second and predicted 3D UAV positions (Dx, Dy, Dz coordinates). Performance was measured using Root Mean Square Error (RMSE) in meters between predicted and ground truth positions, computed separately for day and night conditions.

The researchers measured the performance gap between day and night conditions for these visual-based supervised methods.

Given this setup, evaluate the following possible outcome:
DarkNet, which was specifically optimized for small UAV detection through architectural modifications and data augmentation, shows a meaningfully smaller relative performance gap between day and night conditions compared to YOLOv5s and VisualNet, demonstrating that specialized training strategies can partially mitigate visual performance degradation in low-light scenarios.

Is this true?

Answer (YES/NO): NO